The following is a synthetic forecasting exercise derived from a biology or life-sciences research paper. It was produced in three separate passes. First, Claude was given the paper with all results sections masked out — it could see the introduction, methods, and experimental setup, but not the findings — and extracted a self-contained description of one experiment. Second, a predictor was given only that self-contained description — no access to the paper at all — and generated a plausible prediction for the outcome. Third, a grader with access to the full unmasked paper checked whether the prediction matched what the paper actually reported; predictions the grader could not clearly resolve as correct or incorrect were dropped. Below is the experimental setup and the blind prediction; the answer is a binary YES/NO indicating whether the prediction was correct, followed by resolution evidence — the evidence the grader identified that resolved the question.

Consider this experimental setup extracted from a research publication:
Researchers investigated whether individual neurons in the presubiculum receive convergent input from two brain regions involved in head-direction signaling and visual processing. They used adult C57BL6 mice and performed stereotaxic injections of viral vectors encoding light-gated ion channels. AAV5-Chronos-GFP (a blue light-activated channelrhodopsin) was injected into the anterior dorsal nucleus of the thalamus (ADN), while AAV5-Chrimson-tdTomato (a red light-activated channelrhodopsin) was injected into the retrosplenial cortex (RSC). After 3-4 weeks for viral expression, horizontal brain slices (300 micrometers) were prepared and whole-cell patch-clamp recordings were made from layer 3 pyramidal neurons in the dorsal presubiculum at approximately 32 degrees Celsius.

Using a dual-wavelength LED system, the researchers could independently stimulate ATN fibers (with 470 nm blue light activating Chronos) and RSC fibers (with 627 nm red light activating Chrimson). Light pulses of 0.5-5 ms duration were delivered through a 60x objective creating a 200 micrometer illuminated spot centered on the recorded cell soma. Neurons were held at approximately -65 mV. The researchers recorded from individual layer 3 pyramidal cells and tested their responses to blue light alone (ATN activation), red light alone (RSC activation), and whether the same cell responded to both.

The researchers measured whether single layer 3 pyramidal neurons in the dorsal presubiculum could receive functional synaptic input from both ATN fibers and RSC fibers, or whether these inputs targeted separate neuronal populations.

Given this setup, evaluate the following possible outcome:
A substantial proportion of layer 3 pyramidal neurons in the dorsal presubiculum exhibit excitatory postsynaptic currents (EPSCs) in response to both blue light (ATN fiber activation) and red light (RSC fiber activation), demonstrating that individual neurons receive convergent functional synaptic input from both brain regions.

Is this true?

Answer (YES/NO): YES